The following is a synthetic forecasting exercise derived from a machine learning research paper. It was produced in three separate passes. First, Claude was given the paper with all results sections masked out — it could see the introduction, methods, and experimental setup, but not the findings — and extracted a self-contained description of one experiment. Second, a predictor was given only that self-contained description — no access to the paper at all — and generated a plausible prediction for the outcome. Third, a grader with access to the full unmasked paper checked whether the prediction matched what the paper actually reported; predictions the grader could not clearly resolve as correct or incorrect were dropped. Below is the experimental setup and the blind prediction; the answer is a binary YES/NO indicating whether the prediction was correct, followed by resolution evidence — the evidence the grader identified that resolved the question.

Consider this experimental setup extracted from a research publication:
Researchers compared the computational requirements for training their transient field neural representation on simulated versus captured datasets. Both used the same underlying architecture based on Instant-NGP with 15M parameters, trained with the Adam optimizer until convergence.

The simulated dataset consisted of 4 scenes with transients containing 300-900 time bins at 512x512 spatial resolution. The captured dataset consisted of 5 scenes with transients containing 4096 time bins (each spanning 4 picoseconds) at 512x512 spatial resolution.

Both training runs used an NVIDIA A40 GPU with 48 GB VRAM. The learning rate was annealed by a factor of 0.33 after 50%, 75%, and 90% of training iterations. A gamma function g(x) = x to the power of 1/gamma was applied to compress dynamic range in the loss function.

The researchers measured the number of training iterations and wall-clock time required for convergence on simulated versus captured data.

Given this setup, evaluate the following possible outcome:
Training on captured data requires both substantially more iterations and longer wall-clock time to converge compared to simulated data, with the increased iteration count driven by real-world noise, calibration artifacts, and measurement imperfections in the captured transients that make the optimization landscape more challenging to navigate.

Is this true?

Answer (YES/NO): NO